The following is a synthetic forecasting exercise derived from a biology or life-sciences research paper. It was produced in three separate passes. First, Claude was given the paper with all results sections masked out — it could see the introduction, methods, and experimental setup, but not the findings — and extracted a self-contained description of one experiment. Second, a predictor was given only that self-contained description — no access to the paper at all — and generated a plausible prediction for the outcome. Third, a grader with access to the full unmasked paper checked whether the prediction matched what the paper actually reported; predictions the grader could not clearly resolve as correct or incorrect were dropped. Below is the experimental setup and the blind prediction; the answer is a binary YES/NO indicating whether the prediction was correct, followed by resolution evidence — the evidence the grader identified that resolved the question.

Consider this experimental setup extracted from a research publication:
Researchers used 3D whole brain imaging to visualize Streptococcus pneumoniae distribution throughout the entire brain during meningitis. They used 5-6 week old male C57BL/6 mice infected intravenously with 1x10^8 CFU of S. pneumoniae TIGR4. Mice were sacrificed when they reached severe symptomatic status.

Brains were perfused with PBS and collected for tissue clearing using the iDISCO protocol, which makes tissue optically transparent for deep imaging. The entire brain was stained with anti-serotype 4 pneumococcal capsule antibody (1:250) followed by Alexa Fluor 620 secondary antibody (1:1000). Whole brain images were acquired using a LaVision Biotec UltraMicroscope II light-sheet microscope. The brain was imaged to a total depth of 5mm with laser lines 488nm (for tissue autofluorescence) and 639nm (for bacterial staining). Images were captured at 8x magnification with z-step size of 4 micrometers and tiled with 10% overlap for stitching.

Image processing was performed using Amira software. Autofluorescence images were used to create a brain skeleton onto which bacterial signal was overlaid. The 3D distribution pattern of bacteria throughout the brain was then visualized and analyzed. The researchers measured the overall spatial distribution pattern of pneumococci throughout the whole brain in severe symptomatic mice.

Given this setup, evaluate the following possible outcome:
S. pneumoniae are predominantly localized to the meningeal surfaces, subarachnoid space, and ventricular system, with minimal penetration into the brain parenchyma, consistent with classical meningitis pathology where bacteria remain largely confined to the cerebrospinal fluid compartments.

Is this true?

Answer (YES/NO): NO